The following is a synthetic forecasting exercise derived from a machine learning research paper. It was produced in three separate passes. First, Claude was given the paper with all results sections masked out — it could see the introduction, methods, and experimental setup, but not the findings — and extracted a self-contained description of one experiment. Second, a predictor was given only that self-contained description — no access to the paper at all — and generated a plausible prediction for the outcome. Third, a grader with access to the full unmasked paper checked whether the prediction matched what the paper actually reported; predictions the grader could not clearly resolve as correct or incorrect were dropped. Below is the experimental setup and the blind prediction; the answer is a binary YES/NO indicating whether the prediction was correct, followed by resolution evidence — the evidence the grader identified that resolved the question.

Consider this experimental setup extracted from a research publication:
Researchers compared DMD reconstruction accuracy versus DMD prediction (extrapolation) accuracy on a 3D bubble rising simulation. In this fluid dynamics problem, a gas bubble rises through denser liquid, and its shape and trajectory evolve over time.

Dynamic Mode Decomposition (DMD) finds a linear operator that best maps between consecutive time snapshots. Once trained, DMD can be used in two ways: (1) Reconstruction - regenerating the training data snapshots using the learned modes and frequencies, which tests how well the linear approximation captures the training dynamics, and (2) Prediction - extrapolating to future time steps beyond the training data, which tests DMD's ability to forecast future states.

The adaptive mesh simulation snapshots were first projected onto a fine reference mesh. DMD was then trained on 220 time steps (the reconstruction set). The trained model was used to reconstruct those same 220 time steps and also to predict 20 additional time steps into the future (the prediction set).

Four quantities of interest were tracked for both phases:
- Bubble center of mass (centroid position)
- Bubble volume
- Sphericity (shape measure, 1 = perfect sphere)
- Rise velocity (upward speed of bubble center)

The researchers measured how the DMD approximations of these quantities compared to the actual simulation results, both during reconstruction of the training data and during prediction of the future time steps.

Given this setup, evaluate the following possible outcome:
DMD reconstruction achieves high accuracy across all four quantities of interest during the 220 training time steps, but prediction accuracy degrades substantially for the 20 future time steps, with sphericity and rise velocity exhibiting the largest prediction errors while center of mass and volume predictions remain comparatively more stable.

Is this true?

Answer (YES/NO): YES